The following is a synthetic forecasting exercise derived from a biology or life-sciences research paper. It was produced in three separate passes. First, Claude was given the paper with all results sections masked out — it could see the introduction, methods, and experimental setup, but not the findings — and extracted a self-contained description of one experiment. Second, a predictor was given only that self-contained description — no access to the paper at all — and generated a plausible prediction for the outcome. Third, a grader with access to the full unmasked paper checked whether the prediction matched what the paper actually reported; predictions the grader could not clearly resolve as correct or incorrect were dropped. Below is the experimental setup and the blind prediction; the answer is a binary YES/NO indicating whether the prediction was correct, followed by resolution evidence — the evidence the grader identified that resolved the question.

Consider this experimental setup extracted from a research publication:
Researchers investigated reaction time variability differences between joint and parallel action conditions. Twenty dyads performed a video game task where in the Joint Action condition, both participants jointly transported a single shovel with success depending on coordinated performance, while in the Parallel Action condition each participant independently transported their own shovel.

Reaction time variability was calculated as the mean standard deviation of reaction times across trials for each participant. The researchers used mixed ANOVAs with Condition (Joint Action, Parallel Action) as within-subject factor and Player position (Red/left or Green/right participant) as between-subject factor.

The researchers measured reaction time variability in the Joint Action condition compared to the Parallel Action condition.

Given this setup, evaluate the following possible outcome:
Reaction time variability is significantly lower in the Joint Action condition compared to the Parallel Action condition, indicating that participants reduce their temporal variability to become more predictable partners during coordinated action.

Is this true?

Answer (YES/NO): YES